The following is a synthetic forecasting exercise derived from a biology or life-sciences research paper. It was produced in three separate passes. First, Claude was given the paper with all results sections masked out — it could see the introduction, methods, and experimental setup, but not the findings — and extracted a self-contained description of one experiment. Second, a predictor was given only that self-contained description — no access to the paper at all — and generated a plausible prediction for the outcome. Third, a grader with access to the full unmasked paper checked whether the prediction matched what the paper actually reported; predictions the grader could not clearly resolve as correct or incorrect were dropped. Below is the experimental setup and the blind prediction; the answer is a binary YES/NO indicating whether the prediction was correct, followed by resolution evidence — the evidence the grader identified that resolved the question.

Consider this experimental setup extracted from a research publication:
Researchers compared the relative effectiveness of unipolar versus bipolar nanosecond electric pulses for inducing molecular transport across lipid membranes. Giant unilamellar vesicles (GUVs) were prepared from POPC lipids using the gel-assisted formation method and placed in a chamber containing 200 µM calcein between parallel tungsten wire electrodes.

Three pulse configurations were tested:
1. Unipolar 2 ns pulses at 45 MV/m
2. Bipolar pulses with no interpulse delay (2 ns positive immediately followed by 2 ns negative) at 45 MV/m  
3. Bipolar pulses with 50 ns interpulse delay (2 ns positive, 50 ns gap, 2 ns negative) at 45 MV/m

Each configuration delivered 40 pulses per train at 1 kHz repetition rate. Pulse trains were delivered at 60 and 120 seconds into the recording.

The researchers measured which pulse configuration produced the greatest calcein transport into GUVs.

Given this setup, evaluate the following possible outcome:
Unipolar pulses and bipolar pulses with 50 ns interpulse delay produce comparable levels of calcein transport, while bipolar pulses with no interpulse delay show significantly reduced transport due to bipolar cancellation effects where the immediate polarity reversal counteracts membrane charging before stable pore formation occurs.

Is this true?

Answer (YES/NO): NO